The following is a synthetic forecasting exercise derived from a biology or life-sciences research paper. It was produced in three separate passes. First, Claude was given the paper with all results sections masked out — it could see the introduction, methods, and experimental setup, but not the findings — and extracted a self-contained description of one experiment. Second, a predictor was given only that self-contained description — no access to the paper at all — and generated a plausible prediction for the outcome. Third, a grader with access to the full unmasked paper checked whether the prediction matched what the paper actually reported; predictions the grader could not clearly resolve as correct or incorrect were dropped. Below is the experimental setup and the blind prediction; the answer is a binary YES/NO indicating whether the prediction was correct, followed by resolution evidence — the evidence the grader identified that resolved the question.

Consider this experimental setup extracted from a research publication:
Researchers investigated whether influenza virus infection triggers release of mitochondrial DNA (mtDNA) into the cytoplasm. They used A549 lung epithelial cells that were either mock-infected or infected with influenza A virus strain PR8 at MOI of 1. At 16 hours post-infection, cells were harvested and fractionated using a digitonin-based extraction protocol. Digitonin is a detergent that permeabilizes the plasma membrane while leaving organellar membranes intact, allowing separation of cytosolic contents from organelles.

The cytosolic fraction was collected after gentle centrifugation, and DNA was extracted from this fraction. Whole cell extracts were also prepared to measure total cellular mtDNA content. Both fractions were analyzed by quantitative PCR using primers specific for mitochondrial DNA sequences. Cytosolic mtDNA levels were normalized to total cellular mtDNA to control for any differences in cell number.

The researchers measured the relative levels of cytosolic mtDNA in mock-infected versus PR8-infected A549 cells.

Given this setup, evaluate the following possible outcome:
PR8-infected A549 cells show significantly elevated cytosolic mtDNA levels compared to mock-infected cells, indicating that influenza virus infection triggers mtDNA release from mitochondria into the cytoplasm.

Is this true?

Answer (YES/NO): YES